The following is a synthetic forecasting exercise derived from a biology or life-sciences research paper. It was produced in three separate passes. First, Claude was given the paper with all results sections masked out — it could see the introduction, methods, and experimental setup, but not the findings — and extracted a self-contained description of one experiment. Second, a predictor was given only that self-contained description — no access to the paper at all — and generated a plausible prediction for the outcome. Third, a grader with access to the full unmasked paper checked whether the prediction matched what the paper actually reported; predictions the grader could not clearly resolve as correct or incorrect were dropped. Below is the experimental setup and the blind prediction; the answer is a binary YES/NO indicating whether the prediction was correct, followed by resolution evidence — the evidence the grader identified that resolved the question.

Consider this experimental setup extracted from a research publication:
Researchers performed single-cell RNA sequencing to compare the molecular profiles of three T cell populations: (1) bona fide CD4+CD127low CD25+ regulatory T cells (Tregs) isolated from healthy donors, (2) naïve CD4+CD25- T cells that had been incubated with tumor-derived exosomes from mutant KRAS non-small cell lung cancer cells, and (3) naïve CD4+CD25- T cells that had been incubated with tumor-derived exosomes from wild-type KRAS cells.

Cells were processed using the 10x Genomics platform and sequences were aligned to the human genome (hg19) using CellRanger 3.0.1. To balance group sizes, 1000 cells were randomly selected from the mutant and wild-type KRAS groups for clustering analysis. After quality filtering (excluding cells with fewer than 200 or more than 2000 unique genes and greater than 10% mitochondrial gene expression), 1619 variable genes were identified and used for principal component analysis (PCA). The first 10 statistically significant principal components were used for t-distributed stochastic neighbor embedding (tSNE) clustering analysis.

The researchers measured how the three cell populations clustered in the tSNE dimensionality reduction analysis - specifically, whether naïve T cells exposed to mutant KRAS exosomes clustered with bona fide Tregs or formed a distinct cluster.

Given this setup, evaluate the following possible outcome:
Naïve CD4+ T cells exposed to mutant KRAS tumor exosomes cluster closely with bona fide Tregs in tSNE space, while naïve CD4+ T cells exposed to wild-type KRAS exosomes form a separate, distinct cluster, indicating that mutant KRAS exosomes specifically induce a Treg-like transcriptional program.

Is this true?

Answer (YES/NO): NO